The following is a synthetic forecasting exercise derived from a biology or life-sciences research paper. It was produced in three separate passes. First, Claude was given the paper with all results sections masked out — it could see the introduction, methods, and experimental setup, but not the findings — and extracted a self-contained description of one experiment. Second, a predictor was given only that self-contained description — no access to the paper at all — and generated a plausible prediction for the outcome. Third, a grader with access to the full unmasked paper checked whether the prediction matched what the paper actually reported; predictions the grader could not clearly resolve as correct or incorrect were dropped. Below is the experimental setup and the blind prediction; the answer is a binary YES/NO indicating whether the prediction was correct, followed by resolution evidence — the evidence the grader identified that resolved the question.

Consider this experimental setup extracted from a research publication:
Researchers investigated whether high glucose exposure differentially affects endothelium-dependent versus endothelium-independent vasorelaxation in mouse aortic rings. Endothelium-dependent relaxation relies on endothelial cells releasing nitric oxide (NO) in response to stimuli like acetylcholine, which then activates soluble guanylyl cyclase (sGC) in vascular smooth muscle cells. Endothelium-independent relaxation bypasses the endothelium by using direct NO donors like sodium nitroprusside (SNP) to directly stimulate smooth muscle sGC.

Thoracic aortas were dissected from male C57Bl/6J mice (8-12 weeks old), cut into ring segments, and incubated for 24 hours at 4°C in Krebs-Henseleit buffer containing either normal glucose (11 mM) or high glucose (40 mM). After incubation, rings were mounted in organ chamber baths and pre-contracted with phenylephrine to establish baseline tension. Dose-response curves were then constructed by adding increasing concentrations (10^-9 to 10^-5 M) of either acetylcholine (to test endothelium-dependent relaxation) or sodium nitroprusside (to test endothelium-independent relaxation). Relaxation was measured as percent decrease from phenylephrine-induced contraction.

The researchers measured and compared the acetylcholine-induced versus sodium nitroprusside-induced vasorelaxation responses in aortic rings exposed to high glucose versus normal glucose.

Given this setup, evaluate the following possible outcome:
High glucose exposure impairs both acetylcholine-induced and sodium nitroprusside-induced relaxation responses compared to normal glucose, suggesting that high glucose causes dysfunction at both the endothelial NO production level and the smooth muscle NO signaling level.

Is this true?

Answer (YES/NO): NO